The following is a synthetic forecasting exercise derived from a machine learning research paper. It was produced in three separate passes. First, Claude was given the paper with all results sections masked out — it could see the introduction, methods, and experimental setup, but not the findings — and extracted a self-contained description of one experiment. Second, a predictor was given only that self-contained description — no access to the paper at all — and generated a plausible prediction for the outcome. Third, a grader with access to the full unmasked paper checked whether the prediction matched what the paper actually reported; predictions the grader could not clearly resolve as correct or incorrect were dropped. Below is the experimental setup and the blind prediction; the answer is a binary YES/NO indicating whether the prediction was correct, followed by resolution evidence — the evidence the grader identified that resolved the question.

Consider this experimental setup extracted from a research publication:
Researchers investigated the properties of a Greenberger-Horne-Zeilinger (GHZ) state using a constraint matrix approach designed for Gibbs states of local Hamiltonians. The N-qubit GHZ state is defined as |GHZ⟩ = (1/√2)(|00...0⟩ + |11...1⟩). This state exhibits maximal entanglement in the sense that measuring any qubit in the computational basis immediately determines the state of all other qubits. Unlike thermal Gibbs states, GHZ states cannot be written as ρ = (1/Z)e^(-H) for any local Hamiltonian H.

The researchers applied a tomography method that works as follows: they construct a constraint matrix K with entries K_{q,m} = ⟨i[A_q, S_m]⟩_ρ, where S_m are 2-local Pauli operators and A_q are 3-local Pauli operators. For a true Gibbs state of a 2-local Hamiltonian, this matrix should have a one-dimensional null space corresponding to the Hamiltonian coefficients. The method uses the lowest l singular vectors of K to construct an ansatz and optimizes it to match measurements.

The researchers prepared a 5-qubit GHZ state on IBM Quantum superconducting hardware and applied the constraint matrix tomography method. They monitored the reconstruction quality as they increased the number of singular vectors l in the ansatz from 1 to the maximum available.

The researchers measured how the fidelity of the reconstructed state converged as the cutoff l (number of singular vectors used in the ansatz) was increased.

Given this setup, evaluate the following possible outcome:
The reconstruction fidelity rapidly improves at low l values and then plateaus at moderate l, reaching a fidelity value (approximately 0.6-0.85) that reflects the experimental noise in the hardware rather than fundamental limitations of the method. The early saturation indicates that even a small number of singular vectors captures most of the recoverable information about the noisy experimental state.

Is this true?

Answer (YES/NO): NO